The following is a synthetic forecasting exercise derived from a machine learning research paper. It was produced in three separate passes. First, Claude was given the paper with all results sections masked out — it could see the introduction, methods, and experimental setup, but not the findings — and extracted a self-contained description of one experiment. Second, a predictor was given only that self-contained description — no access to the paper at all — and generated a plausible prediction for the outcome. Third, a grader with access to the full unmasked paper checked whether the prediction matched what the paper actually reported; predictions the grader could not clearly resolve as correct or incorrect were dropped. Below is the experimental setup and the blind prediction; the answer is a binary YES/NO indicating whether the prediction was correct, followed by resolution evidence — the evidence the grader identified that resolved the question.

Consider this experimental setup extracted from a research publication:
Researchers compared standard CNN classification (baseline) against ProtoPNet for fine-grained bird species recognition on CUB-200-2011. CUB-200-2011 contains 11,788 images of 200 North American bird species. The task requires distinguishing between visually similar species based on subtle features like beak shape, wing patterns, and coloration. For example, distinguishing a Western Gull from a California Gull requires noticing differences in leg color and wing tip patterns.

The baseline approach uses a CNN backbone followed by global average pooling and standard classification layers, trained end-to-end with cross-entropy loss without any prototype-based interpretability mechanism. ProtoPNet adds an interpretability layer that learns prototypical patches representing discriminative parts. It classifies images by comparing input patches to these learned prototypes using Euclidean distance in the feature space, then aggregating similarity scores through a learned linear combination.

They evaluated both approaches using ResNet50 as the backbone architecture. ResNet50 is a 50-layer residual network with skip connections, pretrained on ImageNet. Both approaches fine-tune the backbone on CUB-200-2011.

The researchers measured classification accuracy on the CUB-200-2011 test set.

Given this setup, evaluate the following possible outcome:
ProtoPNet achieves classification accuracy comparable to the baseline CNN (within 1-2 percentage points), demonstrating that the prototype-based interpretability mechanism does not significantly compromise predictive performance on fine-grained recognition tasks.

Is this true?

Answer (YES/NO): NO